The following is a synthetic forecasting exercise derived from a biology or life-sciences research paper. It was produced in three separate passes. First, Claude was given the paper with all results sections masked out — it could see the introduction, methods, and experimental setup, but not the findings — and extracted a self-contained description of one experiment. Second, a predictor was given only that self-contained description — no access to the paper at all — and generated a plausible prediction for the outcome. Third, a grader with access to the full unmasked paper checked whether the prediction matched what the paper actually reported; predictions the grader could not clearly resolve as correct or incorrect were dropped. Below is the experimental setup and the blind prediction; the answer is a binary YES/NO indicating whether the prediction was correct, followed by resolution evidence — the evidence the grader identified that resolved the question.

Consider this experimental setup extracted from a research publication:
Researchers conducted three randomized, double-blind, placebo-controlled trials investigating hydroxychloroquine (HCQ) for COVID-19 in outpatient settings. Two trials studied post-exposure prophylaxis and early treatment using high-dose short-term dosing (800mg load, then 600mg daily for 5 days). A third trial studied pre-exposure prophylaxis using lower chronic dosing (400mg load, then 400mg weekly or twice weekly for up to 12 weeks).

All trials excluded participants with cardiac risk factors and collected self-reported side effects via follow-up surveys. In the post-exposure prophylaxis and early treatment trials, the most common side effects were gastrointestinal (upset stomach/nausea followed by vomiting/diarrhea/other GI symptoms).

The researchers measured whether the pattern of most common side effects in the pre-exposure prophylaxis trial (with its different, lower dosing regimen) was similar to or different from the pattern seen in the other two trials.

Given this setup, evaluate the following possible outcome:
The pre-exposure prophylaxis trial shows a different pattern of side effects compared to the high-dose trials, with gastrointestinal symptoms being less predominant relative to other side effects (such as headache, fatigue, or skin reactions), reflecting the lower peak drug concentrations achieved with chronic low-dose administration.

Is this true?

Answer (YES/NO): NO